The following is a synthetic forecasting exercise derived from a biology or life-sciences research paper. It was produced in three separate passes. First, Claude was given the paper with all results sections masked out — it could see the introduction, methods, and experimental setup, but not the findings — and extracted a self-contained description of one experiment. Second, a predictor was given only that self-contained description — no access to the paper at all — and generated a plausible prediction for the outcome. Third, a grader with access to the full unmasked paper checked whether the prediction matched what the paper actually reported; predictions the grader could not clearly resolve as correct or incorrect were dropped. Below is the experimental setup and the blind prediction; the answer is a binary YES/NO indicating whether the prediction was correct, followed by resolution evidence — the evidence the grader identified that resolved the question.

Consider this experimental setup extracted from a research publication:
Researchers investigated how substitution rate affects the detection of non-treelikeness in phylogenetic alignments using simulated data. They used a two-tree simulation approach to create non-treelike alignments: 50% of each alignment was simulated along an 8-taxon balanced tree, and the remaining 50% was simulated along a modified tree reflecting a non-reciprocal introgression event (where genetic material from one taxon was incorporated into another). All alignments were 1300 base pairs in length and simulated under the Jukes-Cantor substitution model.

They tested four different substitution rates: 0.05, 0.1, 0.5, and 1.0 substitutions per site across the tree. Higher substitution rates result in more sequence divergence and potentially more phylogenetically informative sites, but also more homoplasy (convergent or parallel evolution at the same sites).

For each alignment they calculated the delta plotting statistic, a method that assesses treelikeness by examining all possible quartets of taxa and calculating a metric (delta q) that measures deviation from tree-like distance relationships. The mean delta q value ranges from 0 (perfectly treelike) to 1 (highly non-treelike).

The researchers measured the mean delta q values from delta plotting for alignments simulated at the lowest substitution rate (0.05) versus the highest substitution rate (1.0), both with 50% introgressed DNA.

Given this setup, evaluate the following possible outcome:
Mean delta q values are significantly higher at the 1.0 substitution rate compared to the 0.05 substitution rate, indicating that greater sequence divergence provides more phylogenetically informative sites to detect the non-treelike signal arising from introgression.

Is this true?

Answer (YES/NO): NO